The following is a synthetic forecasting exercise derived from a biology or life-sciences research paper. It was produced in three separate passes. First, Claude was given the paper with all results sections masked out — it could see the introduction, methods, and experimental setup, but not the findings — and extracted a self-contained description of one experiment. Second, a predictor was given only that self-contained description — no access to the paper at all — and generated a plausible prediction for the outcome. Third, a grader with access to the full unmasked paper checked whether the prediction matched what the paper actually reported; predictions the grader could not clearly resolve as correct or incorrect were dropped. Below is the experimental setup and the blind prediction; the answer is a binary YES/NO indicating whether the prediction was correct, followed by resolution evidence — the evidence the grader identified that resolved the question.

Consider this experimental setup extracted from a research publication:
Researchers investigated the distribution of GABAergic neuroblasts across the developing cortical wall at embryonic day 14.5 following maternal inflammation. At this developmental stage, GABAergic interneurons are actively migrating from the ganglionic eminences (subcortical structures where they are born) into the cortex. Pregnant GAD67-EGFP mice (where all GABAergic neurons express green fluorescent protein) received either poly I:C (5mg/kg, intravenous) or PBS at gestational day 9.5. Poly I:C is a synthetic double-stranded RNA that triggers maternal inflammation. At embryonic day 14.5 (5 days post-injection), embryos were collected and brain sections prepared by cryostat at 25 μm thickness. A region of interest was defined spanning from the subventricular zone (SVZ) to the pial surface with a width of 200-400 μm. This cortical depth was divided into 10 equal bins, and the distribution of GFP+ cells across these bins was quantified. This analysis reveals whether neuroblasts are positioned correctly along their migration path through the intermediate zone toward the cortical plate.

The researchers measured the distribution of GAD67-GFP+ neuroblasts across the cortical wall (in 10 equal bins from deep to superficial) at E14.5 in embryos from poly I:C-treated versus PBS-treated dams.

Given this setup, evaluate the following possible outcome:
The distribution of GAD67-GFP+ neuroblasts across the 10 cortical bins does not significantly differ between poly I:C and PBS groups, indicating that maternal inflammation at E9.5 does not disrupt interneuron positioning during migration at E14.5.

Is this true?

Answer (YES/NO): NO